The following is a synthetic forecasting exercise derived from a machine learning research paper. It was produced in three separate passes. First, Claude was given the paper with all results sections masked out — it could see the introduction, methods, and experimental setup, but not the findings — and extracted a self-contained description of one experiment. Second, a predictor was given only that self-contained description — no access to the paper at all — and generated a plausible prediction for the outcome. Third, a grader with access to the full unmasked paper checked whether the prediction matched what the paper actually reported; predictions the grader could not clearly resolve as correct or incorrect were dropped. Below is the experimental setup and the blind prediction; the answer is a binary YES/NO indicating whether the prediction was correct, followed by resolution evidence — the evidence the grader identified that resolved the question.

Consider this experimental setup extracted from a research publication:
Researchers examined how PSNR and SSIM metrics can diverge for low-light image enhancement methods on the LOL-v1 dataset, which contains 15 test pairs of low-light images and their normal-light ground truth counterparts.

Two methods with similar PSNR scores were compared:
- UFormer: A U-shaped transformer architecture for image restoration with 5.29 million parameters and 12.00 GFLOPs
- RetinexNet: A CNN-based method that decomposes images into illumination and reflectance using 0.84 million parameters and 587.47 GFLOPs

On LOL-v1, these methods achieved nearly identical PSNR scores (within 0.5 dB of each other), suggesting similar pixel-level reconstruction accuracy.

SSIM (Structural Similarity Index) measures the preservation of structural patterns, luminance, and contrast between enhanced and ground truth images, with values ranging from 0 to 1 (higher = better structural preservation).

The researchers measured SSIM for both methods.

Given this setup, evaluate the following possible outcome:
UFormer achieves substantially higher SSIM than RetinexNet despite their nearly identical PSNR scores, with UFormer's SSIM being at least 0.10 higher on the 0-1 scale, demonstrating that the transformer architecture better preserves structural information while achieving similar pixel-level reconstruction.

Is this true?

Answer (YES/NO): YES